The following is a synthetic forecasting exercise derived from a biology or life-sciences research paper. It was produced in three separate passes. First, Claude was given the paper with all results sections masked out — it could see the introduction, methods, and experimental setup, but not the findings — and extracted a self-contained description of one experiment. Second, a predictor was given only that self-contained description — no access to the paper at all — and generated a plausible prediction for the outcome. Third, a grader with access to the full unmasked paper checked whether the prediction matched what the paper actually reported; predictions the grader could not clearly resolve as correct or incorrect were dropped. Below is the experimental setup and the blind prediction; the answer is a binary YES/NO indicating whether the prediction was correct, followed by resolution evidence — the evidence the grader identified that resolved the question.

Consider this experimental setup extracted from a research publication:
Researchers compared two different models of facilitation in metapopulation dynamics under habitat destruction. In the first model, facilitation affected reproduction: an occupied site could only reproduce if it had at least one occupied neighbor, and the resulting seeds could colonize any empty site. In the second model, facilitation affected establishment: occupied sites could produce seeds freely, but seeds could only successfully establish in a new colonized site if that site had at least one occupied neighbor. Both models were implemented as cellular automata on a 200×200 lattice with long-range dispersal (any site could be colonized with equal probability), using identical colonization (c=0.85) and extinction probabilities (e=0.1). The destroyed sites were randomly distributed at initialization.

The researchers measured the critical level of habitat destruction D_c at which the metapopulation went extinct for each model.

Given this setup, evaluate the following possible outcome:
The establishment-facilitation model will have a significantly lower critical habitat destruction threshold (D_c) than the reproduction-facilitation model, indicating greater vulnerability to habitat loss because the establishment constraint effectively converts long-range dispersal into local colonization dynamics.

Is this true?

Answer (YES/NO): YES